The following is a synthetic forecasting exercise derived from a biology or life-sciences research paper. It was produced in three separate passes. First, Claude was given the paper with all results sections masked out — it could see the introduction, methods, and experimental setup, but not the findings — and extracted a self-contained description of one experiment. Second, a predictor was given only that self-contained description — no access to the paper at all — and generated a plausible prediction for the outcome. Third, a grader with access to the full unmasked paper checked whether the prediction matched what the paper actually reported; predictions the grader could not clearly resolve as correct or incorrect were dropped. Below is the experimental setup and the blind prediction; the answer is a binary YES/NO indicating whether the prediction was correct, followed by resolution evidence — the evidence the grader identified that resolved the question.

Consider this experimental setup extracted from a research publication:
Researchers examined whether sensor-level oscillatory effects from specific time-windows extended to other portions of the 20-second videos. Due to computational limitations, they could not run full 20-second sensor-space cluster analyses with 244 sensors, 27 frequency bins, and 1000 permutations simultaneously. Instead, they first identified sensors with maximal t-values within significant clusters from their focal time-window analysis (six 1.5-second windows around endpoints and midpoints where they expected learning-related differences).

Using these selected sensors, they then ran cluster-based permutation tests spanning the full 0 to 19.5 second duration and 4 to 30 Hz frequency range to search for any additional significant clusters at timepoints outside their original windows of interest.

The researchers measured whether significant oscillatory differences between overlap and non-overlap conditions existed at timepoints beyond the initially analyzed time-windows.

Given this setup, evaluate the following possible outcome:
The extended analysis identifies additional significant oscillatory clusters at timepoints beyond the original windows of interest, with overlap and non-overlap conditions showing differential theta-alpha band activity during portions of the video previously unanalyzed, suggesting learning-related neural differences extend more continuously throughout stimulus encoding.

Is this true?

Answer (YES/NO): NO